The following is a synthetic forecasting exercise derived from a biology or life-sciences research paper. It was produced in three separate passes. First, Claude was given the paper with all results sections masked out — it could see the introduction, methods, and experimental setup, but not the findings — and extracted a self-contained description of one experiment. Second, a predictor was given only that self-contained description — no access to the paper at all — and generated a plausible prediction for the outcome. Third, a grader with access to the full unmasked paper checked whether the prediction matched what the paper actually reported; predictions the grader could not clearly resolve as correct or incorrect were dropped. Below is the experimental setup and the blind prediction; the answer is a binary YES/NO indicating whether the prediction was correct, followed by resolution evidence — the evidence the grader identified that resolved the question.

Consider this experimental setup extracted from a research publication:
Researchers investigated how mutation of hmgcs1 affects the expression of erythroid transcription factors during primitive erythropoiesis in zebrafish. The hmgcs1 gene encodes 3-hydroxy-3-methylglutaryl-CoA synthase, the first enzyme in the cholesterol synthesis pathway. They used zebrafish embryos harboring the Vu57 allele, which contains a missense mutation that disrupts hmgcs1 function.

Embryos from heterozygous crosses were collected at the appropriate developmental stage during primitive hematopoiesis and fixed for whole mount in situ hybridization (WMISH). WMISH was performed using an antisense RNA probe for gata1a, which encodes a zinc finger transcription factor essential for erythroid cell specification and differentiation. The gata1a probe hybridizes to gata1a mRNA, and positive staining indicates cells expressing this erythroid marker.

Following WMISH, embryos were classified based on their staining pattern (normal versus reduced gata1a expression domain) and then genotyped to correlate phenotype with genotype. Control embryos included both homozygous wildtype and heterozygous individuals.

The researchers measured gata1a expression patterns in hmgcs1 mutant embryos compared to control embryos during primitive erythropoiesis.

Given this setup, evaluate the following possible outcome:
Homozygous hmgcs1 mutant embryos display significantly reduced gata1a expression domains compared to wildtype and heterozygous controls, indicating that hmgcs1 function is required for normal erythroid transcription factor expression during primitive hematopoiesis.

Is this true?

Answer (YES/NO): YES